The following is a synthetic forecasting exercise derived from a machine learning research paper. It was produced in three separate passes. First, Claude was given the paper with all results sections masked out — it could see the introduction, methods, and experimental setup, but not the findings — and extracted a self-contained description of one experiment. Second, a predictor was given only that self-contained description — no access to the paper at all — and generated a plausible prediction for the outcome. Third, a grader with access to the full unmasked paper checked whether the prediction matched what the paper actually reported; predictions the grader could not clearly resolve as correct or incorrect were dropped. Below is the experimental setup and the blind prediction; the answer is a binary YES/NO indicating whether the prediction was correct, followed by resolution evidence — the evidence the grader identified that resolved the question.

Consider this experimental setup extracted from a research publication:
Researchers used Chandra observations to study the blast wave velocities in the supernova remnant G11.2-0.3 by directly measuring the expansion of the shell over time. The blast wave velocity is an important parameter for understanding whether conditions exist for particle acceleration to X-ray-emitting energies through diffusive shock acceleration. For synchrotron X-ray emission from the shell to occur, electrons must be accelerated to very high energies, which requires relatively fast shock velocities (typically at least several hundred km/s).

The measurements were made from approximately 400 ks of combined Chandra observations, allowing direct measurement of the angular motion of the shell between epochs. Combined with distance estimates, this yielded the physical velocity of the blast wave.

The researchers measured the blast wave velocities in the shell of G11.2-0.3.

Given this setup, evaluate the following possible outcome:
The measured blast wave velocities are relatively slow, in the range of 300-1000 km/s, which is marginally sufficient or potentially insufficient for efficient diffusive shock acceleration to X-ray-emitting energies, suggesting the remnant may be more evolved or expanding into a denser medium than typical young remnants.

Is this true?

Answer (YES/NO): NO